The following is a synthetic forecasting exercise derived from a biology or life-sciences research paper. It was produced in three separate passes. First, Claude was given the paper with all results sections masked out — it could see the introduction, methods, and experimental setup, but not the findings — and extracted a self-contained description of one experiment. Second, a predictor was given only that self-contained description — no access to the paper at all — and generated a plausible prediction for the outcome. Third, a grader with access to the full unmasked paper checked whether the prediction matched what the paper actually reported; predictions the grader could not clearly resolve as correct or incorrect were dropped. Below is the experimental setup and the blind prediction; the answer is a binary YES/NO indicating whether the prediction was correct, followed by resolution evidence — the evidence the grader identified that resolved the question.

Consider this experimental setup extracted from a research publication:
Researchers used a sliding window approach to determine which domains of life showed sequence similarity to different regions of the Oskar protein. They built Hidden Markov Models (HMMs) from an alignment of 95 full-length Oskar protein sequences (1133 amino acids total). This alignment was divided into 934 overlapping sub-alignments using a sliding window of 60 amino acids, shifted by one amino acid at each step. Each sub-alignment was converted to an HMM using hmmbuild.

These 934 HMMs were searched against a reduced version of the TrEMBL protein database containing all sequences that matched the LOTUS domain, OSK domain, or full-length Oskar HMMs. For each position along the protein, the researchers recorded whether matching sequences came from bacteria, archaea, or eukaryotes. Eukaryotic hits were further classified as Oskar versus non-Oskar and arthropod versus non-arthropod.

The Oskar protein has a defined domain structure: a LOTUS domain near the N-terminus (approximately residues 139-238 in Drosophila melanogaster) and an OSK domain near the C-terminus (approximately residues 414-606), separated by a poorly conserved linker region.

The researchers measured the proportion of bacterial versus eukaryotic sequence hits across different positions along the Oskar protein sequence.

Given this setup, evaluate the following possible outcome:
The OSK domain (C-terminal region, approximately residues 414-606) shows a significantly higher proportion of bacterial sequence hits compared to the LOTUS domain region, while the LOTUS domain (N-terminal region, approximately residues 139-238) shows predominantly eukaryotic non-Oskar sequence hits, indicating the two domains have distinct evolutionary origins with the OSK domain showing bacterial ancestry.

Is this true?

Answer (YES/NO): YES